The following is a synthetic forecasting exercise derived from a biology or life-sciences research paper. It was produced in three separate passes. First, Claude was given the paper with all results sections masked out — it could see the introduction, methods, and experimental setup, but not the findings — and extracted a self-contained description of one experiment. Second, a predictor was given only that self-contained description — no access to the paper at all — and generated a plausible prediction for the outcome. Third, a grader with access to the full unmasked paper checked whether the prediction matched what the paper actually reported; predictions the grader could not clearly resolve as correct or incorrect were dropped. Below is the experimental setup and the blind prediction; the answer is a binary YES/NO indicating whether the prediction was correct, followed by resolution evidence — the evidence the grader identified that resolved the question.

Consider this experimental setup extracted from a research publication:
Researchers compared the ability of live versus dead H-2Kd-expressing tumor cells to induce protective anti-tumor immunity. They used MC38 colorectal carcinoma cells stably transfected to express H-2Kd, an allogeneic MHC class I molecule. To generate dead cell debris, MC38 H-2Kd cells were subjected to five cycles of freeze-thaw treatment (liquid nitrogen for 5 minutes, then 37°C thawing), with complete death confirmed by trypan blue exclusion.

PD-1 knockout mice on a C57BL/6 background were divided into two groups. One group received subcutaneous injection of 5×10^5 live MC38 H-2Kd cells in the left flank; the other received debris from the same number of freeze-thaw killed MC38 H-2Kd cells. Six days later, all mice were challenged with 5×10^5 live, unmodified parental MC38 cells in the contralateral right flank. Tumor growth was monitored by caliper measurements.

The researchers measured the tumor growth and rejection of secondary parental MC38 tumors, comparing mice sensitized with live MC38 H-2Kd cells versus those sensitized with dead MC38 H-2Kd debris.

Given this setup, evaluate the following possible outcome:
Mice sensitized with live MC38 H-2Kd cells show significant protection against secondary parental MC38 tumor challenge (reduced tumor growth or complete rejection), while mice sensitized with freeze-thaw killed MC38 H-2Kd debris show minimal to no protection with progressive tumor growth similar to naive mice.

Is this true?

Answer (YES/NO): NO